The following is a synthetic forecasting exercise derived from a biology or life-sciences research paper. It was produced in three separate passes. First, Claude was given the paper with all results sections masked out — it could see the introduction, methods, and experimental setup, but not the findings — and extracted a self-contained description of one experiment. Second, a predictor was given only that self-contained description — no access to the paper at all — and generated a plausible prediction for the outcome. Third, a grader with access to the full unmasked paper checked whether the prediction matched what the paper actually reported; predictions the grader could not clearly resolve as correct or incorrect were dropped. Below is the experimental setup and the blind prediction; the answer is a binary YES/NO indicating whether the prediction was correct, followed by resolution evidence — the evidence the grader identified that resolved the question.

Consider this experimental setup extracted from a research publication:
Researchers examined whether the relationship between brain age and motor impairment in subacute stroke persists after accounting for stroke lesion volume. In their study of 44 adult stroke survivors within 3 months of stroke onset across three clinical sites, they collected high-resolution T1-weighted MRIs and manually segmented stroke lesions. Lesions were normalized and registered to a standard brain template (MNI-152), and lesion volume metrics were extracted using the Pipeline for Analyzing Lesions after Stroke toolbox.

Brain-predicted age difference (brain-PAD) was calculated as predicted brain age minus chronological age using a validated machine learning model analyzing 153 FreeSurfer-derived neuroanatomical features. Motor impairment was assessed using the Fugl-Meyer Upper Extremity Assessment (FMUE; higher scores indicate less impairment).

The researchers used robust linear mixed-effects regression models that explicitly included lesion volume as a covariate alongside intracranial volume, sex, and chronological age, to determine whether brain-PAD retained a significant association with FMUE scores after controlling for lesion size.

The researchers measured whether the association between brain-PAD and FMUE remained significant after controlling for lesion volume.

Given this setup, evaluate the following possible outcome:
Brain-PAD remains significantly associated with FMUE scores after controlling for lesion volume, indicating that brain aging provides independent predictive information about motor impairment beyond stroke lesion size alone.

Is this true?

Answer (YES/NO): YES